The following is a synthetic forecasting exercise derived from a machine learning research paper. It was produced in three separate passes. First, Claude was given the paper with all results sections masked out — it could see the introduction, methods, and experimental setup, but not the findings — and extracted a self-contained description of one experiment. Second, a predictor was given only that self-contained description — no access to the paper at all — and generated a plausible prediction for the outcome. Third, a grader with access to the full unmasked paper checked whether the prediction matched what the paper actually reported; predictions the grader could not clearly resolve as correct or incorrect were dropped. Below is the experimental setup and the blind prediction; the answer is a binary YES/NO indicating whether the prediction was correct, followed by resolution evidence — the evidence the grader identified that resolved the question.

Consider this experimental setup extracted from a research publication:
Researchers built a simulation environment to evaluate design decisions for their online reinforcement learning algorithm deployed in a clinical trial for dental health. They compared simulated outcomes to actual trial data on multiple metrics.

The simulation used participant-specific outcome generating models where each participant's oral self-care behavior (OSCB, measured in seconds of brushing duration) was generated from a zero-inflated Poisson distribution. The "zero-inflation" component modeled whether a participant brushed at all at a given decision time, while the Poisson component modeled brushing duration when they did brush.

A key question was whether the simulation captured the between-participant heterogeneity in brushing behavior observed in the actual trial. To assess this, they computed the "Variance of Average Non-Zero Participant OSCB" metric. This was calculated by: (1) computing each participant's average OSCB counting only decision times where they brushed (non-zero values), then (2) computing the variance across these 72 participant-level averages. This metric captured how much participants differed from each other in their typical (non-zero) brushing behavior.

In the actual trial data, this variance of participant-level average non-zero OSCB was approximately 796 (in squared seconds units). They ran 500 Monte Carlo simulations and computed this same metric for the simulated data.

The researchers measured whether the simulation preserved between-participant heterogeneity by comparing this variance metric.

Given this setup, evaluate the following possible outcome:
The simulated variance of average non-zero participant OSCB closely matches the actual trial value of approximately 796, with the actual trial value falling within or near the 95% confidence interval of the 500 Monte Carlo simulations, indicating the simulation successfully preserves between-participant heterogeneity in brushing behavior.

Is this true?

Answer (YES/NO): NO